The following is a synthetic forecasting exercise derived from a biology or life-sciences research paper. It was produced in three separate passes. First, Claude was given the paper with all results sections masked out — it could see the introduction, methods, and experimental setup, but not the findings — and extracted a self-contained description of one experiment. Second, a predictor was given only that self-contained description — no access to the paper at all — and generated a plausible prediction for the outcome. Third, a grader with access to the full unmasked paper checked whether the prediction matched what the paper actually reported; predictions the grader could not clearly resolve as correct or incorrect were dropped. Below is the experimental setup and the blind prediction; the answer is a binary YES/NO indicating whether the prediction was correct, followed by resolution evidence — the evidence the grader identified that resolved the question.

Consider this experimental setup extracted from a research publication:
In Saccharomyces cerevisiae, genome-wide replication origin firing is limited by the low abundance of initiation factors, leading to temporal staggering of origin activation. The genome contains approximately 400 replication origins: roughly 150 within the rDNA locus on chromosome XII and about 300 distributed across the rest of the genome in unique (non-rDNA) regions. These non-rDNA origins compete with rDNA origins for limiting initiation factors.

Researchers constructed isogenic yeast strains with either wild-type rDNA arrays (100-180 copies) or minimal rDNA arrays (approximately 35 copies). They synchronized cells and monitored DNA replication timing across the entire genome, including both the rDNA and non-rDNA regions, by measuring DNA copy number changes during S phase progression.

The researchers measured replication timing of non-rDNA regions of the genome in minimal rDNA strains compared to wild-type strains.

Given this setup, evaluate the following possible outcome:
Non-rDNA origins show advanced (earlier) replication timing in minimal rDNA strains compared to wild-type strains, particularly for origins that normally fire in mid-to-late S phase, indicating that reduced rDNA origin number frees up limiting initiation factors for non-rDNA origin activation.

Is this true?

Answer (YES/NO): NO